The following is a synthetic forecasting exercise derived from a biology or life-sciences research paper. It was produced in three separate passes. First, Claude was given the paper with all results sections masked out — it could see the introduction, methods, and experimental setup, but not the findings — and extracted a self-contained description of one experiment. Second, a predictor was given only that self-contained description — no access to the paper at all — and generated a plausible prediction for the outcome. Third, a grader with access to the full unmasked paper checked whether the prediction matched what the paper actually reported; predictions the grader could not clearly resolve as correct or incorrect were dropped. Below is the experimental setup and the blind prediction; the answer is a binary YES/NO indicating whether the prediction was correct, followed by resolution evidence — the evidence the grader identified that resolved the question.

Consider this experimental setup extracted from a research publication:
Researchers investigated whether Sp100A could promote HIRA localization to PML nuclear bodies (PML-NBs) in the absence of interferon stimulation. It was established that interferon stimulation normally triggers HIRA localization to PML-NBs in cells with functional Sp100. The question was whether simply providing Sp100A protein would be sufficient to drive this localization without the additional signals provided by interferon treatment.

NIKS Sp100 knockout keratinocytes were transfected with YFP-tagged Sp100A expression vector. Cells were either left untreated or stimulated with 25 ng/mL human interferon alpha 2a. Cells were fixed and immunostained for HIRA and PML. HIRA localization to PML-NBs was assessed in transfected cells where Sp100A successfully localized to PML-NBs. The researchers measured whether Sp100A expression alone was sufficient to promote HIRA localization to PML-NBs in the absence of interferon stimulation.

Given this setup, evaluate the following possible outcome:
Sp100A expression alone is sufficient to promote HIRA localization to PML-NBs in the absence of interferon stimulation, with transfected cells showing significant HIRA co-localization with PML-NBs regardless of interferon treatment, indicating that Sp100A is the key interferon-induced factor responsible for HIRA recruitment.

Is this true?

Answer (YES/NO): YES